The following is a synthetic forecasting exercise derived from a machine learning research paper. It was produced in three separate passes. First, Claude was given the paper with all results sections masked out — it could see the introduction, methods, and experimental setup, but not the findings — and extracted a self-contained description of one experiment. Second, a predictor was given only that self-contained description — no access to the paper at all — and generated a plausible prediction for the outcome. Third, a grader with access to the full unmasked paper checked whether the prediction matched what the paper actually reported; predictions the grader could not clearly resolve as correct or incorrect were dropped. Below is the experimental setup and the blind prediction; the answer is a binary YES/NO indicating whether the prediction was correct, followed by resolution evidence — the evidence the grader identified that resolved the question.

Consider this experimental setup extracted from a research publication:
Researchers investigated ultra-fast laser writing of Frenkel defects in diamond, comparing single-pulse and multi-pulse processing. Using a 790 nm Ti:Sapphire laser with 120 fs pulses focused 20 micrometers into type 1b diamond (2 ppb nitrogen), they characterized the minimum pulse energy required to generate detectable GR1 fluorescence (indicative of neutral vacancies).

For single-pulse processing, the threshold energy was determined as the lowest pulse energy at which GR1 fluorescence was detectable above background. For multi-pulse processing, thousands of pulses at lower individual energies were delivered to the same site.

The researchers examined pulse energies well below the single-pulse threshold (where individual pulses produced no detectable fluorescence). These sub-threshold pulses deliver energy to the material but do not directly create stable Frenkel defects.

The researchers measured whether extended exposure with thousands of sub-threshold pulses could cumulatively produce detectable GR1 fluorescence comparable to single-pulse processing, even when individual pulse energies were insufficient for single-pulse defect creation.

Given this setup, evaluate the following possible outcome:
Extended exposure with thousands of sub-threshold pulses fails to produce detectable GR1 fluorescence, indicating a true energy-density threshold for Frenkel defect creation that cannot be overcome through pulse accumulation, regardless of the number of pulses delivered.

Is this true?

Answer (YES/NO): YES